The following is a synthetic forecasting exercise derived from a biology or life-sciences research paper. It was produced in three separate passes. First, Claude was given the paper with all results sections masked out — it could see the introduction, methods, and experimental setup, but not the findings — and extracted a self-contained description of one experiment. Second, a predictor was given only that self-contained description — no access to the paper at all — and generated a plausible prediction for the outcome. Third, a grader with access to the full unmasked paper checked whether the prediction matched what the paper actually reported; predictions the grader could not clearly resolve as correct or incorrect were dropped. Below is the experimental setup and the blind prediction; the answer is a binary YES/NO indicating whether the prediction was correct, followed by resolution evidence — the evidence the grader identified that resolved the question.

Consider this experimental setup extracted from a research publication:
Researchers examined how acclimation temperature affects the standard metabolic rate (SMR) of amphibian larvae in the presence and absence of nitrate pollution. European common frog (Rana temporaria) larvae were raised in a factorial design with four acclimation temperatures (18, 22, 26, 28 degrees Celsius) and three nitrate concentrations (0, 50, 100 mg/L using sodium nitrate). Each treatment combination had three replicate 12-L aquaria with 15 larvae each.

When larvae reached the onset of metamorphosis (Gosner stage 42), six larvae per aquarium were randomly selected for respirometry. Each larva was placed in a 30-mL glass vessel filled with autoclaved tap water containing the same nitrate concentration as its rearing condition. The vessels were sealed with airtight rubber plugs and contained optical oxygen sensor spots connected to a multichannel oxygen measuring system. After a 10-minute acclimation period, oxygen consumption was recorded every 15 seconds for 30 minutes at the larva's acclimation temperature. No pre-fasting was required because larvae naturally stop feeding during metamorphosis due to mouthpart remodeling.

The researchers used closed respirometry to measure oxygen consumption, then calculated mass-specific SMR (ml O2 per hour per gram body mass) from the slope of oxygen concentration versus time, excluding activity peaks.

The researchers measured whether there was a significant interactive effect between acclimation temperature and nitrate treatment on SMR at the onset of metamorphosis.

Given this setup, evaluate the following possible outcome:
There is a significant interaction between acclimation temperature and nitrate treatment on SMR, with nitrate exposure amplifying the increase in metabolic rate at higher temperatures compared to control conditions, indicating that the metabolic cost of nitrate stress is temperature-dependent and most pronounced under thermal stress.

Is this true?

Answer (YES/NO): YES